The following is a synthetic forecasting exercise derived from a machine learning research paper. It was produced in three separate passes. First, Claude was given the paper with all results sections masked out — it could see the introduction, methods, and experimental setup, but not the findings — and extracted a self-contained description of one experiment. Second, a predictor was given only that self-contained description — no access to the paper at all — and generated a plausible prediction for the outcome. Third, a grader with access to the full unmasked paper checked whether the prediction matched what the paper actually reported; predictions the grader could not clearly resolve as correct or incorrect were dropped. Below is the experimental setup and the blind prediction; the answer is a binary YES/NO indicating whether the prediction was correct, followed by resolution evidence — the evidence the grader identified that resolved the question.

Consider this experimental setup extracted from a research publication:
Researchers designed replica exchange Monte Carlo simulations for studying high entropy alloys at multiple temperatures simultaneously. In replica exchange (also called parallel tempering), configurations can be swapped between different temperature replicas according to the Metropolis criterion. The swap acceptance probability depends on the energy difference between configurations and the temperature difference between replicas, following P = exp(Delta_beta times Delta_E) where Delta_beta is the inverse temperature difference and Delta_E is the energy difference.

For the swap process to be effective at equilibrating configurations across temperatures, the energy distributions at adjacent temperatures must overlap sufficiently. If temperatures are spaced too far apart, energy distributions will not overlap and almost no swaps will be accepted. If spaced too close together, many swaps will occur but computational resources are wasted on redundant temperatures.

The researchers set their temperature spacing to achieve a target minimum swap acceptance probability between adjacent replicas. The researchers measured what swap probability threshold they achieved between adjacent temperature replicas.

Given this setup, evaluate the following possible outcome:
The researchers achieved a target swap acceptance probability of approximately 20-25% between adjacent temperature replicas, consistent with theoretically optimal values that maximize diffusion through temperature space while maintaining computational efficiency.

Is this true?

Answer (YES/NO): YES